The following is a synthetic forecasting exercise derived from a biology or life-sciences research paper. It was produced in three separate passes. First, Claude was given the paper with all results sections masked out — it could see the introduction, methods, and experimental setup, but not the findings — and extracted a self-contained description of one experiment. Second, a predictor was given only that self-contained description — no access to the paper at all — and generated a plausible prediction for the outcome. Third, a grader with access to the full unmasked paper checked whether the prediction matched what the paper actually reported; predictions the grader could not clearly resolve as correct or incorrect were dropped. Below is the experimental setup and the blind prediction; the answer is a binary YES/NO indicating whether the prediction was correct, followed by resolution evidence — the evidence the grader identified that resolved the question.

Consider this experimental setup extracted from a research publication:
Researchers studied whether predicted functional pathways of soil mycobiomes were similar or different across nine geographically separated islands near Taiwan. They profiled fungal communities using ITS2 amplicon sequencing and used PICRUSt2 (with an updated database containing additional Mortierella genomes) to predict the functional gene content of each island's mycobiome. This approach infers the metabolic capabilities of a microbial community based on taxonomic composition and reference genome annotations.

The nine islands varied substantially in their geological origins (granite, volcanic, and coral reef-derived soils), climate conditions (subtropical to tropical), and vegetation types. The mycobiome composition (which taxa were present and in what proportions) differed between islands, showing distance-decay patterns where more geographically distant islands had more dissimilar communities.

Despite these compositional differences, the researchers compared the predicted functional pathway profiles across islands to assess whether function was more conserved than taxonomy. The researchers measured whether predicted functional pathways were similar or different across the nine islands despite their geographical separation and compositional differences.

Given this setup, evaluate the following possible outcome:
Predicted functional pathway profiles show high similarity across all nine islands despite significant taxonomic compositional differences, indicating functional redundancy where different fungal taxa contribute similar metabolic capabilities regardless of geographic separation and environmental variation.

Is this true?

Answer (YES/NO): YES